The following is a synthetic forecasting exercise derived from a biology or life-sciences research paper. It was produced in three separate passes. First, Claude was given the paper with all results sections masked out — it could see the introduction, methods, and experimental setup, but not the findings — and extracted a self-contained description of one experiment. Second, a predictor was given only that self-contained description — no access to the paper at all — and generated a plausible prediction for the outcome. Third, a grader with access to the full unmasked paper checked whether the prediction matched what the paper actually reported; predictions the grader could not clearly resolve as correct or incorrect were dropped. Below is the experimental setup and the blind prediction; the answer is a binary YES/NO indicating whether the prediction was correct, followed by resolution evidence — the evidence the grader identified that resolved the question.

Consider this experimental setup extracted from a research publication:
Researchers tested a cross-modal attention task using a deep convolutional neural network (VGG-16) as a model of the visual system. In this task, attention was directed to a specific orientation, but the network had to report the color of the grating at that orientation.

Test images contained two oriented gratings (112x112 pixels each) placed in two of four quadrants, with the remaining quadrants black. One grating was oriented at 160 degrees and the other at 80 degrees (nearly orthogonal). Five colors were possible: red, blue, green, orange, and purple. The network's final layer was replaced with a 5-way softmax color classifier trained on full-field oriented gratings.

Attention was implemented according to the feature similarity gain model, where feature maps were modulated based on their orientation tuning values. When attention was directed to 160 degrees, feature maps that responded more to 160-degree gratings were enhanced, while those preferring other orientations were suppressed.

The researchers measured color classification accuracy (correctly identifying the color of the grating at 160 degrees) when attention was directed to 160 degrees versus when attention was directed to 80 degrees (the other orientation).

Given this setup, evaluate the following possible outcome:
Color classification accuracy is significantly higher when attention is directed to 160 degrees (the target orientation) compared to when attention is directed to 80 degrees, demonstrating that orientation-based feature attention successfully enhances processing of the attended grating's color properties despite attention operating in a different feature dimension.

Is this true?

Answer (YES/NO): YES